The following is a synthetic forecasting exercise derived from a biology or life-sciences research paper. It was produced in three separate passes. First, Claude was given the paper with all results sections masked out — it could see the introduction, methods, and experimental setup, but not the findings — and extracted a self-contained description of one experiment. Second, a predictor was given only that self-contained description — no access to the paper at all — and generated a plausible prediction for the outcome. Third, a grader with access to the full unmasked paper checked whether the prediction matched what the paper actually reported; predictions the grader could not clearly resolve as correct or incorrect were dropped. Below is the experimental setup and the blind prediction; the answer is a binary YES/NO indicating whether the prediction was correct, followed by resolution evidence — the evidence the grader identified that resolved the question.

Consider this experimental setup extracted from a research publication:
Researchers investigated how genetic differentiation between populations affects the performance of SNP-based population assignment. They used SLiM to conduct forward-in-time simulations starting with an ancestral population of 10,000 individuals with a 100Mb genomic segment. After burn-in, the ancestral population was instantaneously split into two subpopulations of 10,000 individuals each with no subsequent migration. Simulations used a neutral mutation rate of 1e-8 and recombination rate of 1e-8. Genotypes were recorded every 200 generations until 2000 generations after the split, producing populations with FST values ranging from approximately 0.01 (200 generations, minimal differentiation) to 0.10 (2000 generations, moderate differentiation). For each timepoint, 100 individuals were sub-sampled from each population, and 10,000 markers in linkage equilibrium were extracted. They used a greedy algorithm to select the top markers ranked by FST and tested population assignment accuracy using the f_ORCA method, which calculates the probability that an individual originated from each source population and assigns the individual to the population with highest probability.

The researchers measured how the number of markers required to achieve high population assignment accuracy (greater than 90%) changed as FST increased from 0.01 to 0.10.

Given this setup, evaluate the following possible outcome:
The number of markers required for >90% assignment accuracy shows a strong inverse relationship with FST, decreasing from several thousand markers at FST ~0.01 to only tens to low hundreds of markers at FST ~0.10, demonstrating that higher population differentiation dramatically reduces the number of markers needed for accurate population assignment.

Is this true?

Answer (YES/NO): NO